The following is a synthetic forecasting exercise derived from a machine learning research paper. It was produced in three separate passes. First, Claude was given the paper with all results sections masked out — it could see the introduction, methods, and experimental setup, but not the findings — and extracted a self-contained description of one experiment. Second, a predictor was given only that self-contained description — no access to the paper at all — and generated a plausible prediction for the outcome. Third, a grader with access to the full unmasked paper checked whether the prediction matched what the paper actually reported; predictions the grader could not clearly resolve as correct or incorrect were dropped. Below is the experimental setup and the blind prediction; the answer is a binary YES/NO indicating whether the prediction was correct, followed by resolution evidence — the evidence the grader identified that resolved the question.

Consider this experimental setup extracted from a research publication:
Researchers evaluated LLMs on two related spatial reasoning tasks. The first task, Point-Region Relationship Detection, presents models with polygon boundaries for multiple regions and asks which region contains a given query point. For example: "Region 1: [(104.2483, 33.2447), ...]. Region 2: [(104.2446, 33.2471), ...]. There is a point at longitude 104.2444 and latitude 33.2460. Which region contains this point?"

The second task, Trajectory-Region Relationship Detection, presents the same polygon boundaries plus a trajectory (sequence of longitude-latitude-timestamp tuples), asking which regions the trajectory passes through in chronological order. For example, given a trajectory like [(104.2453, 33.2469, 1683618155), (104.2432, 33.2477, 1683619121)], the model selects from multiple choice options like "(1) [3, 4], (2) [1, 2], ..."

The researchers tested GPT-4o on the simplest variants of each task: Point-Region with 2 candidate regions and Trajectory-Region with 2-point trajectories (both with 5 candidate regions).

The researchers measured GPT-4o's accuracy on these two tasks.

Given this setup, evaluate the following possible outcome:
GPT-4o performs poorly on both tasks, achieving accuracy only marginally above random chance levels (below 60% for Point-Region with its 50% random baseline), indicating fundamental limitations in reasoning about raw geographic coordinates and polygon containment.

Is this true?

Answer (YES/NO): NO